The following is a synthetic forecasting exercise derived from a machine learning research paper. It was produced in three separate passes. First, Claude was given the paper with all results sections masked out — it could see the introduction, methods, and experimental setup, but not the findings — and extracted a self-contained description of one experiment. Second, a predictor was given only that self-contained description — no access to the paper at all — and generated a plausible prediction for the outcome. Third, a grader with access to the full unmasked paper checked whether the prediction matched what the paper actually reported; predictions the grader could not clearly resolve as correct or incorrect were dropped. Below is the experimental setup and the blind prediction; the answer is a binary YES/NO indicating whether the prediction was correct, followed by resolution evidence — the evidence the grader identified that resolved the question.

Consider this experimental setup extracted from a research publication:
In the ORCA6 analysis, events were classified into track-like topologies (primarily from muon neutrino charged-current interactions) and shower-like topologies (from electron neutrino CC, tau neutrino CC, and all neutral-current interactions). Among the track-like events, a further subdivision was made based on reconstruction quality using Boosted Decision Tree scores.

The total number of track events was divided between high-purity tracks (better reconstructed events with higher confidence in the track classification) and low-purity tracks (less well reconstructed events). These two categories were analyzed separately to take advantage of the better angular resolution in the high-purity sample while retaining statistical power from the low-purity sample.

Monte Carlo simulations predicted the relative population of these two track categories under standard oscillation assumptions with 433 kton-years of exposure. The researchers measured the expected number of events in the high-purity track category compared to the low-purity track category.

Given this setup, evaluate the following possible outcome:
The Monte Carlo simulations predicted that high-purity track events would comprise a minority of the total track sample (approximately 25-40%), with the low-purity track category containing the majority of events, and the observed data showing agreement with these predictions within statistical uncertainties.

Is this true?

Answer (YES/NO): NO